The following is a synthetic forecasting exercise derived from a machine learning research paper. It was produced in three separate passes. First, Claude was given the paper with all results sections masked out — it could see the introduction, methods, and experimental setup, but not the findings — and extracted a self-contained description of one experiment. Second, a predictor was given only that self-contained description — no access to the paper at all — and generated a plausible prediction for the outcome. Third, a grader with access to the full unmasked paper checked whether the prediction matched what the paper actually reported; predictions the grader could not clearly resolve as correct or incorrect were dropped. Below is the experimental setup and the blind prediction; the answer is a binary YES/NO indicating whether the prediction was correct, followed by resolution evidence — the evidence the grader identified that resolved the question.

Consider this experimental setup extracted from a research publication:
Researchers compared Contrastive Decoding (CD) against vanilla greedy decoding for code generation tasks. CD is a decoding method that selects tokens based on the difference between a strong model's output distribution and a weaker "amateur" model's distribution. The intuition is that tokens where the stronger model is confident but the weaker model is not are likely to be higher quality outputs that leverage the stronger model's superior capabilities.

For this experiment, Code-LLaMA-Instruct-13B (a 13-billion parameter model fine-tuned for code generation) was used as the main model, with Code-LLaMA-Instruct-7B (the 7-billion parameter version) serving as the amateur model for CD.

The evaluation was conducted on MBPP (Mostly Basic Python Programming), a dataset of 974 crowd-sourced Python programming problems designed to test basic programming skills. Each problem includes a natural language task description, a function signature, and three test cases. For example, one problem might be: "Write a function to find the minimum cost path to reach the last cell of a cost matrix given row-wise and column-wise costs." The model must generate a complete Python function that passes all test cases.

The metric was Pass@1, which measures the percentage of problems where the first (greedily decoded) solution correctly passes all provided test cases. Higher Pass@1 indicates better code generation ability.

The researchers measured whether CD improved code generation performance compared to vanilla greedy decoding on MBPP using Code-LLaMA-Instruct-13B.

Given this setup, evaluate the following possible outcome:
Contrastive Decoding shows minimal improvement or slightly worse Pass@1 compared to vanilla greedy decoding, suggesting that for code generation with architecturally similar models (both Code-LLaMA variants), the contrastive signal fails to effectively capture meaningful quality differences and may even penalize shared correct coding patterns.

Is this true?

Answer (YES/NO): YES